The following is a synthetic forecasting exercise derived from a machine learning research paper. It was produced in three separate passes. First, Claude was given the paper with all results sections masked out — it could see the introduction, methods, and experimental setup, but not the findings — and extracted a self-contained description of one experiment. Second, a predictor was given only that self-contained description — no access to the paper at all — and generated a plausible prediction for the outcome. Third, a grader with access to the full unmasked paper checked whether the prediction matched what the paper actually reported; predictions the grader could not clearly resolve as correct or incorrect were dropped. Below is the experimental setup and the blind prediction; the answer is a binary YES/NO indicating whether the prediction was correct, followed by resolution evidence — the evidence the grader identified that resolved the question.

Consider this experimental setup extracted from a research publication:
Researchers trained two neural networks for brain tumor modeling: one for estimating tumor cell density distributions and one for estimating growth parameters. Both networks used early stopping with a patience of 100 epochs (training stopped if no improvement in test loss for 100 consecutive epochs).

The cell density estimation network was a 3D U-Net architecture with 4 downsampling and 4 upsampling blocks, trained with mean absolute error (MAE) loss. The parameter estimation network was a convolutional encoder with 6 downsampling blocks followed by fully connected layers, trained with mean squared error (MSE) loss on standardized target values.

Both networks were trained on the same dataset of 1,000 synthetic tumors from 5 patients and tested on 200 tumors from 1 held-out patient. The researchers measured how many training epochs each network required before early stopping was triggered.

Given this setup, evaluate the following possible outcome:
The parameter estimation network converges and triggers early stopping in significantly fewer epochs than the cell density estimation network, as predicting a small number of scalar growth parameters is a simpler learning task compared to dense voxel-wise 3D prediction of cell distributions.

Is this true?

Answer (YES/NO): YES